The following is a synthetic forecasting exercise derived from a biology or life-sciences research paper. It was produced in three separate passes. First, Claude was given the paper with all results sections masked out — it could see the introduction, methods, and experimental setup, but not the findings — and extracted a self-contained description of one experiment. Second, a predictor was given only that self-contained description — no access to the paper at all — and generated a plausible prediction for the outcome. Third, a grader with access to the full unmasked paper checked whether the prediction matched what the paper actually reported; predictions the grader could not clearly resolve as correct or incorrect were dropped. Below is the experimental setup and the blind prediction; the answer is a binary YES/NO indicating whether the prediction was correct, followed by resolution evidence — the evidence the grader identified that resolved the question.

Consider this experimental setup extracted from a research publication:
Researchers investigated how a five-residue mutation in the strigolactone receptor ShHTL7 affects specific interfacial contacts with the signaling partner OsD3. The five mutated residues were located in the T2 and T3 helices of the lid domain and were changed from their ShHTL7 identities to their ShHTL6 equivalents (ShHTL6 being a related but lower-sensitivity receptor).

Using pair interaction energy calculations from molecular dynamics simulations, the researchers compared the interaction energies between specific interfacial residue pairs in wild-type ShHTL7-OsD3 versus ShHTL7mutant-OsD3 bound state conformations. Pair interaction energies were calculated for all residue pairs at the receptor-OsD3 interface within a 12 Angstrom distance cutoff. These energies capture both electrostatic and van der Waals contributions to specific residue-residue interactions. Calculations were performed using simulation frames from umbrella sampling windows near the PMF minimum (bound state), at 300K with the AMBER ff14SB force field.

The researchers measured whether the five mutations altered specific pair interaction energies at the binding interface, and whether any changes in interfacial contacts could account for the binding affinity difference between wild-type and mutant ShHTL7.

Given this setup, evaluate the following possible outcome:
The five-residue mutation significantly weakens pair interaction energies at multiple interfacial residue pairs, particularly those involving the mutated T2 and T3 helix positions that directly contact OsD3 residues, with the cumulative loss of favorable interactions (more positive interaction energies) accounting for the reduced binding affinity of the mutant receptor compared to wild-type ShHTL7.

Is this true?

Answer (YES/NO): NO